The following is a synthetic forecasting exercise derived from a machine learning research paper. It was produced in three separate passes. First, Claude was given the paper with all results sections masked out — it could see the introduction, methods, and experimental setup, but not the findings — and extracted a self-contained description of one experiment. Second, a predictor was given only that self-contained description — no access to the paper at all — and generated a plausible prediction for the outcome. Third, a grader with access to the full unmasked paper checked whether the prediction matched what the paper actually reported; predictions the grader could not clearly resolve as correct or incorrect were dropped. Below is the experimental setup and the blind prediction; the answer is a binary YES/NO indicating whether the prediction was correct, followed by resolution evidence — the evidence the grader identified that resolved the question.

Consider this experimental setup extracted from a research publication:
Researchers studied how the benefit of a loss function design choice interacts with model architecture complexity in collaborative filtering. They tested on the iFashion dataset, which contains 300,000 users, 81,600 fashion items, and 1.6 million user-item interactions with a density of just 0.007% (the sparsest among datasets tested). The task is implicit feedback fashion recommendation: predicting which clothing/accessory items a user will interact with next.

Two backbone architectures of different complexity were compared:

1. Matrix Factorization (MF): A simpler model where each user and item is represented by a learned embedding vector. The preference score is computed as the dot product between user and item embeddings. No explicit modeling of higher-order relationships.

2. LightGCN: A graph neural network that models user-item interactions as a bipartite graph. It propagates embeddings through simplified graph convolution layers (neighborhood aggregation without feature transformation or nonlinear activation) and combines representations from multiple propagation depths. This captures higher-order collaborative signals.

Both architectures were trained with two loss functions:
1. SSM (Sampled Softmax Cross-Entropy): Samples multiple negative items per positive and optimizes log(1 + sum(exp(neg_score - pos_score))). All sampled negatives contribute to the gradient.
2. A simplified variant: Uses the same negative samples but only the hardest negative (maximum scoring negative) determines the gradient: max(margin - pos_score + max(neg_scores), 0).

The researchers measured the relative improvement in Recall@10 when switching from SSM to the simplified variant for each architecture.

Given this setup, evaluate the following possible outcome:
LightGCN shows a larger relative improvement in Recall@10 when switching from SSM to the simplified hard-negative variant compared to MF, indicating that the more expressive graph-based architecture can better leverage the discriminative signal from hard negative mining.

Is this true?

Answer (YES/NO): NO